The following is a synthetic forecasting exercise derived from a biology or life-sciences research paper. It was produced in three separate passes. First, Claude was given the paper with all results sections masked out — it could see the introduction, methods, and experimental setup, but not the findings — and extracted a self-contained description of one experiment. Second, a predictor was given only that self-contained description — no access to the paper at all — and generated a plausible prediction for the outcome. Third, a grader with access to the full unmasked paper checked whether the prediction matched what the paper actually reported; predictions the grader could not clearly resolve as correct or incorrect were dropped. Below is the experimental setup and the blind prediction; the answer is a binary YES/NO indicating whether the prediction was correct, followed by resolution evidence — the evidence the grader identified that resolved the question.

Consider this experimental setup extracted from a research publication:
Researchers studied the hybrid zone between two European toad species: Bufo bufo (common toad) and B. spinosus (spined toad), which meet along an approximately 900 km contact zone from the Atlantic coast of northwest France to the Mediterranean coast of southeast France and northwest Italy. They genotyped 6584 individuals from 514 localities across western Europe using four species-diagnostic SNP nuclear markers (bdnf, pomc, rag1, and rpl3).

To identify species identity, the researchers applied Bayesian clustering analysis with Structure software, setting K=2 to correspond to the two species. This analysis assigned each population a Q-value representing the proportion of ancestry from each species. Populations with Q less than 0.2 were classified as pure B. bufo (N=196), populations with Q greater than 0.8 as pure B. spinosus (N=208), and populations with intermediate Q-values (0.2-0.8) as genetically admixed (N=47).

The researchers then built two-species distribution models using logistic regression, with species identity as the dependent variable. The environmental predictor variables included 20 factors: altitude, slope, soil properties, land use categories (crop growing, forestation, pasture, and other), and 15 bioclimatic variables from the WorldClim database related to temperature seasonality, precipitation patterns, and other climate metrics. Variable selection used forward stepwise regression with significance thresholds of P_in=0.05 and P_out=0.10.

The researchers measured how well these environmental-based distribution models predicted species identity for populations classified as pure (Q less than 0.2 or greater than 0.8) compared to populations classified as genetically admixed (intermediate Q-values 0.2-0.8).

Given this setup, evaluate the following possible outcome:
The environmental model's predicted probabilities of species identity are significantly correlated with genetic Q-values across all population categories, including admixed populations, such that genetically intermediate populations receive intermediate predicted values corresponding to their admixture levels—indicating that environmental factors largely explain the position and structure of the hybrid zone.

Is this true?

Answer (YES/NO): NO